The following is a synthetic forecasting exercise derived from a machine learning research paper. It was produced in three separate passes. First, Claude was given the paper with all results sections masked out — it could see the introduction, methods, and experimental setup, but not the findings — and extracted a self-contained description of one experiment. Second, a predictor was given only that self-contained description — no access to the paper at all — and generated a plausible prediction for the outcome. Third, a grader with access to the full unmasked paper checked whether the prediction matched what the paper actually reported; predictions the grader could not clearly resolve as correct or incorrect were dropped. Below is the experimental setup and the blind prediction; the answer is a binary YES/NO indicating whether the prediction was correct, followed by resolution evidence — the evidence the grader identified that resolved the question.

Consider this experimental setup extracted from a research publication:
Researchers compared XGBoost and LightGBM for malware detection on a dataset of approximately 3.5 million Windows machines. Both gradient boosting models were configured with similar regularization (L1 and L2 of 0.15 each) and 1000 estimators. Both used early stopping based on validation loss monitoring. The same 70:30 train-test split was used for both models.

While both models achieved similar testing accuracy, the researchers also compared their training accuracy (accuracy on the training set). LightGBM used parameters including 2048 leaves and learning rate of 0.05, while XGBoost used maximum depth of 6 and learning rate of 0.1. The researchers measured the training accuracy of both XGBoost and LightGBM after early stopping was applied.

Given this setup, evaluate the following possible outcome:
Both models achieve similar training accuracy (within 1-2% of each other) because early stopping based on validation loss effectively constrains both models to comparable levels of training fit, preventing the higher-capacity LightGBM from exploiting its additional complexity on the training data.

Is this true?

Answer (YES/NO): NO